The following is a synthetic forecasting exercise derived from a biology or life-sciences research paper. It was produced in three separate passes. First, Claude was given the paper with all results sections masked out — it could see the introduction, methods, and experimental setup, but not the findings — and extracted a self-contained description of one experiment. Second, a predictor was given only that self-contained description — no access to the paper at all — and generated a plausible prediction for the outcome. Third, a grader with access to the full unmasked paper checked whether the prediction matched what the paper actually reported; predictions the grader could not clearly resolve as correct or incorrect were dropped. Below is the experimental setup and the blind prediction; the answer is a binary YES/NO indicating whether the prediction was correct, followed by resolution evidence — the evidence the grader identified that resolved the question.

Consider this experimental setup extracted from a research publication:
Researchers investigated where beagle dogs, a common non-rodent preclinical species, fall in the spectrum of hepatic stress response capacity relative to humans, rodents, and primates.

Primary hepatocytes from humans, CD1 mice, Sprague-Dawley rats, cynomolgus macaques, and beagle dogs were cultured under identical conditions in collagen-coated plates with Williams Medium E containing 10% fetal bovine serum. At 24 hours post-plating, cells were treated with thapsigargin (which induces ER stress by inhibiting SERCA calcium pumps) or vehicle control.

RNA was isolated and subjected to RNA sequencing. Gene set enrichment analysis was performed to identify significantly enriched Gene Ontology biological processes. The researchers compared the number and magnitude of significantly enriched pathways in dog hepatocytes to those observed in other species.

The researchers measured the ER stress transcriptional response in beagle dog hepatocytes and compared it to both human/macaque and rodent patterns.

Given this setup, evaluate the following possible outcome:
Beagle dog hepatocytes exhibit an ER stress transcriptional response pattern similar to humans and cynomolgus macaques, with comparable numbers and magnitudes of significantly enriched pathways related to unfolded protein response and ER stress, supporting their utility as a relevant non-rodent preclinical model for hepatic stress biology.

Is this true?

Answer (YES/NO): NO